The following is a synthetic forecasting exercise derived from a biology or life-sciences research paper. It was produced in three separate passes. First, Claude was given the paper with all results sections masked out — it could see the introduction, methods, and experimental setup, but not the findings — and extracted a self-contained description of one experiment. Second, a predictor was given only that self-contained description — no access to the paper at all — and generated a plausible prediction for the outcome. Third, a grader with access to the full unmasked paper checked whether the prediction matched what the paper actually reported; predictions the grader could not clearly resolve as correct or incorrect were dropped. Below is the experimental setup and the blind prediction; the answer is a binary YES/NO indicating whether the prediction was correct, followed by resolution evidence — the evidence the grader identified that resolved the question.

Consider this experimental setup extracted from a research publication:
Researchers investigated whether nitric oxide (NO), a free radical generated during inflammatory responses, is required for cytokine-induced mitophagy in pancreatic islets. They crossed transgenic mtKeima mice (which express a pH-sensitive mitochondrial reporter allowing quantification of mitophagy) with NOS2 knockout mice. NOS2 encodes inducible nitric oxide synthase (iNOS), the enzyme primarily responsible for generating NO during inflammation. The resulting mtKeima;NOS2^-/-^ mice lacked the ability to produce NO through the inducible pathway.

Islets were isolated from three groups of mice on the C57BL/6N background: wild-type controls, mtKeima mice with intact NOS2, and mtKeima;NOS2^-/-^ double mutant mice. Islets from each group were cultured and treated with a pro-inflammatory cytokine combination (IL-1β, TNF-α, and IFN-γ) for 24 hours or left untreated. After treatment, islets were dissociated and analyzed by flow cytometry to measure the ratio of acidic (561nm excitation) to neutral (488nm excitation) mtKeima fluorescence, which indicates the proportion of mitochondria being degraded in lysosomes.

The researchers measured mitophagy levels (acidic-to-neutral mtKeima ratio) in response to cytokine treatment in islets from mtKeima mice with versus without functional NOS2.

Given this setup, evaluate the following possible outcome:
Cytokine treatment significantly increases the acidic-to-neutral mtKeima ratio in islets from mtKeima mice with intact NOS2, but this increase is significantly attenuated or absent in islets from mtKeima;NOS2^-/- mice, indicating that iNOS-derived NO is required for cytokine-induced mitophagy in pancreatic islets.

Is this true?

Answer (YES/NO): YES